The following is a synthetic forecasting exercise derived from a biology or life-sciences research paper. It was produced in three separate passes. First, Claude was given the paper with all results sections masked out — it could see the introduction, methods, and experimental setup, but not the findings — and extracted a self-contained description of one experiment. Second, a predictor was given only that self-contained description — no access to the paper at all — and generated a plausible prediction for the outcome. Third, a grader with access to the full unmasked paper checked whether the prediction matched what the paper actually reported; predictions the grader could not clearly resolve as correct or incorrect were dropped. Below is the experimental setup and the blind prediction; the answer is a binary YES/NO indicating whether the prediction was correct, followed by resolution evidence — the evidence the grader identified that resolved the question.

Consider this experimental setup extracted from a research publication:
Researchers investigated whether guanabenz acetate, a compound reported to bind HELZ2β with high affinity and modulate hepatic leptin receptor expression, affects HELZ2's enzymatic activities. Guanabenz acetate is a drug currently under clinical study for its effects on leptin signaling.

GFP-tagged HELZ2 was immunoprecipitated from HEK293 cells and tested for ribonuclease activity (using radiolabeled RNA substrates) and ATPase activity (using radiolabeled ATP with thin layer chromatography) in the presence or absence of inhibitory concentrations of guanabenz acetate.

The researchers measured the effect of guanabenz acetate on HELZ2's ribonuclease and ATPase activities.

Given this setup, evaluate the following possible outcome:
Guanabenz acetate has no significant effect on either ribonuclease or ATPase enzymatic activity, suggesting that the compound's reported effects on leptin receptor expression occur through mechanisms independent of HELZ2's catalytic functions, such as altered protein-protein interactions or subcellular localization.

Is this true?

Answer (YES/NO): YES